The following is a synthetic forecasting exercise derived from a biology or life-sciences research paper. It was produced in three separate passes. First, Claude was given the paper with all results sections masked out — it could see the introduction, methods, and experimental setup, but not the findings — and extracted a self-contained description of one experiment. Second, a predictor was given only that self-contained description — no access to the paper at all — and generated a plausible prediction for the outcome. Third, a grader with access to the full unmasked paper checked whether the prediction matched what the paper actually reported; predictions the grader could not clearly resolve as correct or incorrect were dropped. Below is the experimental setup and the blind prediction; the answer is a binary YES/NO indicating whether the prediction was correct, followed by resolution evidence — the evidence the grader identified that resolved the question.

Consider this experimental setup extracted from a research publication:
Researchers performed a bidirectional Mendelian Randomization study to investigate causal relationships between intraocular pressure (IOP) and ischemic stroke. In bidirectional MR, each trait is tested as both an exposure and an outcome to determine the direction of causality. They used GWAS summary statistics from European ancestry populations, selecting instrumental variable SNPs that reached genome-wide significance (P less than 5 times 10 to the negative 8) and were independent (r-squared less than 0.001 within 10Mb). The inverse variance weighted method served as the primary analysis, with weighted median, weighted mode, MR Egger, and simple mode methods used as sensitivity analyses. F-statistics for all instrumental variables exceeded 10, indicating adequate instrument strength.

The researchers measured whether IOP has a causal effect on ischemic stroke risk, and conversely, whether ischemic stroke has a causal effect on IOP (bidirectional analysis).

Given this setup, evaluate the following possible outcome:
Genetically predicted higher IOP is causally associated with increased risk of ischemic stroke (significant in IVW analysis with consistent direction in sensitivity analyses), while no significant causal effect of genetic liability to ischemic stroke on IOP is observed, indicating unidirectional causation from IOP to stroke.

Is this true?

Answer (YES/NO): YES